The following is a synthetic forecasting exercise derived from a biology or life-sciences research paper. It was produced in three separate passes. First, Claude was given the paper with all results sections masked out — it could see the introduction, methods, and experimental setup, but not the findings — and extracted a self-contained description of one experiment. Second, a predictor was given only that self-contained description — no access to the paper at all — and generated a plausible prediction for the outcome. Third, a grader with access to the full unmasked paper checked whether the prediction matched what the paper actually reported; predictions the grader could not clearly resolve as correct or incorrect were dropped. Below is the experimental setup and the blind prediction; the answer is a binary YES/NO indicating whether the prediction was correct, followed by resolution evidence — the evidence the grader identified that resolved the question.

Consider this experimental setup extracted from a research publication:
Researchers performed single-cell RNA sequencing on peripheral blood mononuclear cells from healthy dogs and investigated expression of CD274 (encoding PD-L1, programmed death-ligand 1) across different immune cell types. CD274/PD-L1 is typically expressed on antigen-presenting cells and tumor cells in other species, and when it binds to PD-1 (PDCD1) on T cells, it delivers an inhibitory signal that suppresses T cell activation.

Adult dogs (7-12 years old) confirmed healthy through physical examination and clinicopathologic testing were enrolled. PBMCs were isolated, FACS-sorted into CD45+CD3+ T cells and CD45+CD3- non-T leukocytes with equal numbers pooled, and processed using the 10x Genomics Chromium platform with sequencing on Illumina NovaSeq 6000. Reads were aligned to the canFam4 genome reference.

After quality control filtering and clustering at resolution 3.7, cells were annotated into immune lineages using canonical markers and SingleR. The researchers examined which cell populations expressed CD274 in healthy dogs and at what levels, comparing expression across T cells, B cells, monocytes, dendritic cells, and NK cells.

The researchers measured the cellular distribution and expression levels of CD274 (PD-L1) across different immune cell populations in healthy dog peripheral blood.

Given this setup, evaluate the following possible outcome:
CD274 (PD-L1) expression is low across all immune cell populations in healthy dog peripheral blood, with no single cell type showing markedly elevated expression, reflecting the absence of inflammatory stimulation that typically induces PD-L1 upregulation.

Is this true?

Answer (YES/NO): NO